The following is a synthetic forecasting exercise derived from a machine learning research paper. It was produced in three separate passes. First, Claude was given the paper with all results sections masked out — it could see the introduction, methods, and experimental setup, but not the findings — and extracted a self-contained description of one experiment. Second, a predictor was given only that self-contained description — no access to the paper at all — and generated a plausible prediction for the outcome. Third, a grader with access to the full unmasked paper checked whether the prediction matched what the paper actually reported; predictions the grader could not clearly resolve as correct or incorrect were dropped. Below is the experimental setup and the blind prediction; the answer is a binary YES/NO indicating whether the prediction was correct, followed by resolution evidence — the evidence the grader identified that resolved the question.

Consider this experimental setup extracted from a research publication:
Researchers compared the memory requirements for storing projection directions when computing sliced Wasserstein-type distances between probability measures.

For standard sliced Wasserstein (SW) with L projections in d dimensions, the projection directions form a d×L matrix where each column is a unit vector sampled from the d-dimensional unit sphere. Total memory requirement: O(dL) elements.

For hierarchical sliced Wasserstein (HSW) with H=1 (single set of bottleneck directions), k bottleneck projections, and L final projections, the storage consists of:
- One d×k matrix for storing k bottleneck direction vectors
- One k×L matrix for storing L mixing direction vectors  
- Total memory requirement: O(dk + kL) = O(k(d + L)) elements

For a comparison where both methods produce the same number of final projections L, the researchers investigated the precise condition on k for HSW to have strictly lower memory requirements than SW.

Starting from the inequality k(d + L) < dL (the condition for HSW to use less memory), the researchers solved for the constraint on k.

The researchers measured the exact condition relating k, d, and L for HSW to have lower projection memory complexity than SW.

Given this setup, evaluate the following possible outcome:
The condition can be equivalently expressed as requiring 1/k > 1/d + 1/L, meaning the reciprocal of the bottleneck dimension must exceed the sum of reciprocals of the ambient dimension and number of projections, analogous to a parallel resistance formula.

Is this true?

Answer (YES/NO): NO